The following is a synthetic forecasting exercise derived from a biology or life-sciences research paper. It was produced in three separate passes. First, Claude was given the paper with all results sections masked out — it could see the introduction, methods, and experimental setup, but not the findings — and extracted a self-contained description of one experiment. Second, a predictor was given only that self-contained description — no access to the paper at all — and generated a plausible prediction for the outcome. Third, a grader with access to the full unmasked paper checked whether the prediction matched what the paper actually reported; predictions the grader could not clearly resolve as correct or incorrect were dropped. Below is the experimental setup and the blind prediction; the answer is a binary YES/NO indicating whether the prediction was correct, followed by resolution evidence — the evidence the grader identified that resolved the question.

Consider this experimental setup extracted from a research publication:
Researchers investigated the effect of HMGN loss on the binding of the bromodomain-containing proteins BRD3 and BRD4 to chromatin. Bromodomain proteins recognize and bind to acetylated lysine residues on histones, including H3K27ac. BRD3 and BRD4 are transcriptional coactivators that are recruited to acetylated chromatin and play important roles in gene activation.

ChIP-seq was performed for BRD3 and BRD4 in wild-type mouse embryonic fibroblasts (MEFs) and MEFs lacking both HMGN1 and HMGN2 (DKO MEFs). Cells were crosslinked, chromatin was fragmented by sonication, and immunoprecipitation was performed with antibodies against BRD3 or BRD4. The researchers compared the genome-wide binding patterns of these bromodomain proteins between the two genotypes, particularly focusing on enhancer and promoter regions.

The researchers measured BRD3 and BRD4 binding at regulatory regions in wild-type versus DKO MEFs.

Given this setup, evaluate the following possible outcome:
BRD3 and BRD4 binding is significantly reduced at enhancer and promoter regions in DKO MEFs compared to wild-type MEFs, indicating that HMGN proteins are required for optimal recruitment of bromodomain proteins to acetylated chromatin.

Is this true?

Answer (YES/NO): YES